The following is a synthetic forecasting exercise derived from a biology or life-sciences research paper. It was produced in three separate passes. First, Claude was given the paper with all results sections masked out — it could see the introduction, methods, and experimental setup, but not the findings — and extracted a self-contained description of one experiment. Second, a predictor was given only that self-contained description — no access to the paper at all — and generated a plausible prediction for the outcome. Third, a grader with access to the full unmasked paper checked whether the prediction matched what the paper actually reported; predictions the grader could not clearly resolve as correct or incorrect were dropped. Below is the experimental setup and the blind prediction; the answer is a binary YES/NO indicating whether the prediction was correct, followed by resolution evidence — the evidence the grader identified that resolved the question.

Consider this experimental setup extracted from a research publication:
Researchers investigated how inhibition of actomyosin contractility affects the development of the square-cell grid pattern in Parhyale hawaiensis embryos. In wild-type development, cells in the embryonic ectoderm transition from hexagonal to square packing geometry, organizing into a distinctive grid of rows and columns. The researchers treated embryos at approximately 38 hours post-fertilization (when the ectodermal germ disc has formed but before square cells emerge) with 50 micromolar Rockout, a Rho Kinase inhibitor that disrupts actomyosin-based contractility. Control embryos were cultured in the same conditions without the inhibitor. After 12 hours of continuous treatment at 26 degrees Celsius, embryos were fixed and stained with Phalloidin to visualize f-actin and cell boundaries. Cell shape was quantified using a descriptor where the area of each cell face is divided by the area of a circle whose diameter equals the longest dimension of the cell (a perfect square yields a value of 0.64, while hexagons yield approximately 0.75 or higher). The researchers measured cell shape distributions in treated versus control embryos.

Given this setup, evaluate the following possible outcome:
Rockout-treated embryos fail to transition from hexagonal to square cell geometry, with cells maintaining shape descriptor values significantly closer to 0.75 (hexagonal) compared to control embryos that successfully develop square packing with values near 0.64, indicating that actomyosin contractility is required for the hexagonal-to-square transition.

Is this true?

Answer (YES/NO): NO